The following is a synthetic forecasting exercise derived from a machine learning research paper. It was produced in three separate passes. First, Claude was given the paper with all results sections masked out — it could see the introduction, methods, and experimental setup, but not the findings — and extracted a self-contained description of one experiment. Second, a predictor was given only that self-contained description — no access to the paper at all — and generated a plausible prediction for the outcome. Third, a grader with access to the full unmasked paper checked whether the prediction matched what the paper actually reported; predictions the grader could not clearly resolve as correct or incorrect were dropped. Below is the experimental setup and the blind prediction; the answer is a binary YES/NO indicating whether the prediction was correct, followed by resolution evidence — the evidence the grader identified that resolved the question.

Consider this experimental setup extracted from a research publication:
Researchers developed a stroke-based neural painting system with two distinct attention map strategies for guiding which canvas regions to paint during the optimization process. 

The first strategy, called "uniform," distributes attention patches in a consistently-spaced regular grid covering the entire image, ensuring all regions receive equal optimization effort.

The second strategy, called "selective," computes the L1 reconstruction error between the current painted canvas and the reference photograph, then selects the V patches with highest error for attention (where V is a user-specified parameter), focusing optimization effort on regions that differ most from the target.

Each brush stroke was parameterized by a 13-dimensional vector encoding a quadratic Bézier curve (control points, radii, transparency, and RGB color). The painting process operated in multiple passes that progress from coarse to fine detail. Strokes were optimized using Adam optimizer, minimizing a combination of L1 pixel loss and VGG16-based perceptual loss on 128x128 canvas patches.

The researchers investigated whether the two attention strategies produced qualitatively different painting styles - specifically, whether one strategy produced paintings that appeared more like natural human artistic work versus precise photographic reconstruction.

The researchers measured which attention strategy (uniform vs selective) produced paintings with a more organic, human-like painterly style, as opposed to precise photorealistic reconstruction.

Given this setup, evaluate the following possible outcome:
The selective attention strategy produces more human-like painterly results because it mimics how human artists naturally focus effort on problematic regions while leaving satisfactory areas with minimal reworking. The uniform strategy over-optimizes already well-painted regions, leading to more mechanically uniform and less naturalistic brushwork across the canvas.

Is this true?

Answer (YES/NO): YES